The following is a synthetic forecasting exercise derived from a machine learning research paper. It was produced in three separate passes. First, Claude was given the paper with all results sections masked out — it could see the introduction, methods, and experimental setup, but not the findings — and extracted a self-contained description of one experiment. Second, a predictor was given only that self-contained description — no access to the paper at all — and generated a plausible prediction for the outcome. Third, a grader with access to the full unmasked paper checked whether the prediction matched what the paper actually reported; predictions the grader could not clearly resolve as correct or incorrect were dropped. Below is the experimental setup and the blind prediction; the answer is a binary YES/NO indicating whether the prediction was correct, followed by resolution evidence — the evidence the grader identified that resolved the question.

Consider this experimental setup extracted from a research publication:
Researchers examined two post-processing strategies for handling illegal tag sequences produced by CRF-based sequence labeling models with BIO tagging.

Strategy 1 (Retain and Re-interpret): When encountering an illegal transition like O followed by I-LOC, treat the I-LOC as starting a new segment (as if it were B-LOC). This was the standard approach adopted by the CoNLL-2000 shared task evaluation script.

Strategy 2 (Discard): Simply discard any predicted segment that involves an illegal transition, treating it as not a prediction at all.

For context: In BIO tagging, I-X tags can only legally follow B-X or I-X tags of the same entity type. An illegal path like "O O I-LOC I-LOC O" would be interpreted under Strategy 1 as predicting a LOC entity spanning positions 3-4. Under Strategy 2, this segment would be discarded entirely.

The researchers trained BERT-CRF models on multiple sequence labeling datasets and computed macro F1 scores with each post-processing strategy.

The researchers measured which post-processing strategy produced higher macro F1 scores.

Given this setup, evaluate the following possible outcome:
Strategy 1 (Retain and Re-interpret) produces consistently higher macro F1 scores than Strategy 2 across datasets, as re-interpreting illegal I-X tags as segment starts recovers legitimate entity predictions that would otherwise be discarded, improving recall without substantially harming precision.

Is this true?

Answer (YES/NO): NO